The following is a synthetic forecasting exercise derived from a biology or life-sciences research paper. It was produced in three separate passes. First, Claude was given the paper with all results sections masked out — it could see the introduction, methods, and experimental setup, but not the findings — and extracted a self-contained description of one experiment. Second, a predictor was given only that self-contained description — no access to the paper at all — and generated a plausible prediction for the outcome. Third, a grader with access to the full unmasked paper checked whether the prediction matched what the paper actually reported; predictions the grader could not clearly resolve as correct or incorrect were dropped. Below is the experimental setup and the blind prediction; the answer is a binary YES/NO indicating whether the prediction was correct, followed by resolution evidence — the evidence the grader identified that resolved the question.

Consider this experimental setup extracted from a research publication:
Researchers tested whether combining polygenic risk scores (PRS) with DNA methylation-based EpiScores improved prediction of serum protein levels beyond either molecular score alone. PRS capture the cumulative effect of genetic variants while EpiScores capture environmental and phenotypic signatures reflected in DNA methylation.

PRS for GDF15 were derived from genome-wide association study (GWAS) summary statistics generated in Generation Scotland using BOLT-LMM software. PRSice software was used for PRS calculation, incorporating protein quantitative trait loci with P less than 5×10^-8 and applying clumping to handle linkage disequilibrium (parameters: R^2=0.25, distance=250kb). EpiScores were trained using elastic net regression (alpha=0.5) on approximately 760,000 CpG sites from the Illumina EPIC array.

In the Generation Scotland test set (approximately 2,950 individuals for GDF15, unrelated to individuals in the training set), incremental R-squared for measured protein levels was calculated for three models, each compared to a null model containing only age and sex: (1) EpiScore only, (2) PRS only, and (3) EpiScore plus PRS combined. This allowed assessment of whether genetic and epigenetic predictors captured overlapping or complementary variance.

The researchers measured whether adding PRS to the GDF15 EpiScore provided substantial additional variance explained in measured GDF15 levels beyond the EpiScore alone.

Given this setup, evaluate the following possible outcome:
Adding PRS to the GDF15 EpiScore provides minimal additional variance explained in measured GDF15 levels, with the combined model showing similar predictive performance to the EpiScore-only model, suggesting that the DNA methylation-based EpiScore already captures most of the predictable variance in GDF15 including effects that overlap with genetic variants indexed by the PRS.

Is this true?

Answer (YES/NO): NO